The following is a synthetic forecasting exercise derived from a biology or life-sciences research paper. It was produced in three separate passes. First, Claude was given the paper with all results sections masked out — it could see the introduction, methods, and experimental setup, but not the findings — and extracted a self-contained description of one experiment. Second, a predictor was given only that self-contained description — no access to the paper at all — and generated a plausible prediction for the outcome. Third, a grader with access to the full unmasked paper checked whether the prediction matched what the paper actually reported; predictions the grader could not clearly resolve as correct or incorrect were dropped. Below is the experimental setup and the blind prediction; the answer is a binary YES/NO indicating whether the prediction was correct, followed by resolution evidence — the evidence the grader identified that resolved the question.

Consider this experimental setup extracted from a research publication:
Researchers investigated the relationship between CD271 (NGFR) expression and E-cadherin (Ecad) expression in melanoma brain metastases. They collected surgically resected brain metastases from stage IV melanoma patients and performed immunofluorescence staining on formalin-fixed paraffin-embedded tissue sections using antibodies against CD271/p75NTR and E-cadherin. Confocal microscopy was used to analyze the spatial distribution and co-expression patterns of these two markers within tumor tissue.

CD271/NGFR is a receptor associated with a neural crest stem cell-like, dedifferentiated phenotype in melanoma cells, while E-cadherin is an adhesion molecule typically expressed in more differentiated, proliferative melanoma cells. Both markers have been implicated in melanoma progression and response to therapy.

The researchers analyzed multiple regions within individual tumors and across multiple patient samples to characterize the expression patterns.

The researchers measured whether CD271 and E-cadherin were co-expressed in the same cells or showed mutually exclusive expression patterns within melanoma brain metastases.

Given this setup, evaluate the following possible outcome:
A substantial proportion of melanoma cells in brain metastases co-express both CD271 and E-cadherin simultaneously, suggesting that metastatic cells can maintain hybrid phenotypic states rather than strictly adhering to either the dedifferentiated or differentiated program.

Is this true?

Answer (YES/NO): NO